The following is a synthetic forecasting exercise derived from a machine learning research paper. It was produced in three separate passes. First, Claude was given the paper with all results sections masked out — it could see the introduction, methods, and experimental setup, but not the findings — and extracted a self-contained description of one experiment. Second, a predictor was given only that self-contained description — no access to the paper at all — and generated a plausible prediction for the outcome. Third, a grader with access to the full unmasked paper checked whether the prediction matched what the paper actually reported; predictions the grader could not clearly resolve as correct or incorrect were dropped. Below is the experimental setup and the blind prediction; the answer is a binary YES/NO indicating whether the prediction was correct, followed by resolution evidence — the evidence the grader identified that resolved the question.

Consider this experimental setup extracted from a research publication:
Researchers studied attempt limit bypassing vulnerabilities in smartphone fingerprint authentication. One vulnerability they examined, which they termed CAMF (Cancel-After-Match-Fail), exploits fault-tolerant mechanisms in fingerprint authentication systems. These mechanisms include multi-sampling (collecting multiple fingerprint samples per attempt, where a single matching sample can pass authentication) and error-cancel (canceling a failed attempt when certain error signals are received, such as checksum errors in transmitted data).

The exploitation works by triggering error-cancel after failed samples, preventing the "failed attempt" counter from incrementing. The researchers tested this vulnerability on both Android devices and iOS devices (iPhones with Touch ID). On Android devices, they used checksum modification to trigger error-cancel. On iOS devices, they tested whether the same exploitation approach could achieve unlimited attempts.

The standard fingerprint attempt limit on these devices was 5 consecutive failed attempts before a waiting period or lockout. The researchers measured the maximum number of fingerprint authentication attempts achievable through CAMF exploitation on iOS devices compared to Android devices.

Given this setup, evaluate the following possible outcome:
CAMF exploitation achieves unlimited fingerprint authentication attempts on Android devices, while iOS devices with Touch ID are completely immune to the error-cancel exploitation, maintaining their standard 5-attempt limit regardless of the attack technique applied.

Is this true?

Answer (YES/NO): NO